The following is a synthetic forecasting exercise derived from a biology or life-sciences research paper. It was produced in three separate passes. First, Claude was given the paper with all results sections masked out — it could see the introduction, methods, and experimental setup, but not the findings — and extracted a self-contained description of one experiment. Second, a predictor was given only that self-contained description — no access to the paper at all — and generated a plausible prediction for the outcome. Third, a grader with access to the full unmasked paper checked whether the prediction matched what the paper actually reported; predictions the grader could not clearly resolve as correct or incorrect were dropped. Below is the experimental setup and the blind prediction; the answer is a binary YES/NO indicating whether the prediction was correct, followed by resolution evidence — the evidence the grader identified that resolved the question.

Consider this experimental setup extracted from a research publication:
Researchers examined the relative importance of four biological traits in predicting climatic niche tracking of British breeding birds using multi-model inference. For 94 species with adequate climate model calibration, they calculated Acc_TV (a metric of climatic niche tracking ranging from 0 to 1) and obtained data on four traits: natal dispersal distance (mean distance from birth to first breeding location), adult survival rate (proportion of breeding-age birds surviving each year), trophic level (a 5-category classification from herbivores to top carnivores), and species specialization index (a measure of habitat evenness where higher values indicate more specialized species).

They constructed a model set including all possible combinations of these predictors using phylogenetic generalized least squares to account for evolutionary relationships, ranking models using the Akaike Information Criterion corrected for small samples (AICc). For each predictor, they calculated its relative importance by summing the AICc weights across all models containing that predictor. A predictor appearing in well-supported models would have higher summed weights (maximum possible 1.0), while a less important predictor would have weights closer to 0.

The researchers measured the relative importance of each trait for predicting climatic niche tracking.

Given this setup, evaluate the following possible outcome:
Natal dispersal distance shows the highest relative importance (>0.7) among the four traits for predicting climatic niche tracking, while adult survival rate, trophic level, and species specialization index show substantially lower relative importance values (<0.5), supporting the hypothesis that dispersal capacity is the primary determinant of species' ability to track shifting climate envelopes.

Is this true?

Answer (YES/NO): NO